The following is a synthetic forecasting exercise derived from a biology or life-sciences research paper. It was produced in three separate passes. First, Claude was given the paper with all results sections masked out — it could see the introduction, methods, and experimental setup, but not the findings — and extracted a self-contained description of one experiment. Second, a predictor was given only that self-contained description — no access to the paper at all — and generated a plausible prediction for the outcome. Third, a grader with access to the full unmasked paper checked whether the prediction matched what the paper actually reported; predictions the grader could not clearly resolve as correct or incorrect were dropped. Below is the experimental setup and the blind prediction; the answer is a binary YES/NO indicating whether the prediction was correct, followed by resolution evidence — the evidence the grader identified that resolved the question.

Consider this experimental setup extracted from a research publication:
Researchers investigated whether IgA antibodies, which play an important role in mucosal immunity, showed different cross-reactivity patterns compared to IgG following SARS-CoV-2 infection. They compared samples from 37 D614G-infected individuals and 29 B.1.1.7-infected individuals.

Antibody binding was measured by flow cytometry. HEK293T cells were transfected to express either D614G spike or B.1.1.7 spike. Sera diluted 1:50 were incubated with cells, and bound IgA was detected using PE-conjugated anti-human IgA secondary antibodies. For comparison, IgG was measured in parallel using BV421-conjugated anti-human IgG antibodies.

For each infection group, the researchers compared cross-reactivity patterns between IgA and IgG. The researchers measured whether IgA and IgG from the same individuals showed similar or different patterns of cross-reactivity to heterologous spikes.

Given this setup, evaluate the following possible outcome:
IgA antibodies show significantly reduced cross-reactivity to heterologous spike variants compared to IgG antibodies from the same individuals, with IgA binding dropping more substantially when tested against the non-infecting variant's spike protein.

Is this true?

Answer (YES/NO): YES